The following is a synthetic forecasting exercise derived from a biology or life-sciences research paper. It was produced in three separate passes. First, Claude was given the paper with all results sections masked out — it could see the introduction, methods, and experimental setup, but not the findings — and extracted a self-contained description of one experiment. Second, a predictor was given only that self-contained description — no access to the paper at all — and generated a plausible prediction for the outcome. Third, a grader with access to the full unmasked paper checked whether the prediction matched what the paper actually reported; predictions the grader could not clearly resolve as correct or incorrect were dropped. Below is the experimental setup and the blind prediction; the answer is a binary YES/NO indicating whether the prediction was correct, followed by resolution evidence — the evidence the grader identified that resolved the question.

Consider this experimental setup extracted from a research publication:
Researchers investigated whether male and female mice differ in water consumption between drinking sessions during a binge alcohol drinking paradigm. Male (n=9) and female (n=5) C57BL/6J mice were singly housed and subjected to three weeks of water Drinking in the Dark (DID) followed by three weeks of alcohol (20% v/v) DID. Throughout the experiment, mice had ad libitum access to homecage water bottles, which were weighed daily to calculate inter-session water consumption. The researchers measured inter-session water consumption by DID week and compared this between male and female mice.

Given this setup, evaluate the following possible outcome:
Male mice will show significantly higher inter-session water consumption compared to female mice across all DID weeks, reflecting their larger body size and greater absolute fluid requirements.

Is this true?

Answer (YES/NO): NO